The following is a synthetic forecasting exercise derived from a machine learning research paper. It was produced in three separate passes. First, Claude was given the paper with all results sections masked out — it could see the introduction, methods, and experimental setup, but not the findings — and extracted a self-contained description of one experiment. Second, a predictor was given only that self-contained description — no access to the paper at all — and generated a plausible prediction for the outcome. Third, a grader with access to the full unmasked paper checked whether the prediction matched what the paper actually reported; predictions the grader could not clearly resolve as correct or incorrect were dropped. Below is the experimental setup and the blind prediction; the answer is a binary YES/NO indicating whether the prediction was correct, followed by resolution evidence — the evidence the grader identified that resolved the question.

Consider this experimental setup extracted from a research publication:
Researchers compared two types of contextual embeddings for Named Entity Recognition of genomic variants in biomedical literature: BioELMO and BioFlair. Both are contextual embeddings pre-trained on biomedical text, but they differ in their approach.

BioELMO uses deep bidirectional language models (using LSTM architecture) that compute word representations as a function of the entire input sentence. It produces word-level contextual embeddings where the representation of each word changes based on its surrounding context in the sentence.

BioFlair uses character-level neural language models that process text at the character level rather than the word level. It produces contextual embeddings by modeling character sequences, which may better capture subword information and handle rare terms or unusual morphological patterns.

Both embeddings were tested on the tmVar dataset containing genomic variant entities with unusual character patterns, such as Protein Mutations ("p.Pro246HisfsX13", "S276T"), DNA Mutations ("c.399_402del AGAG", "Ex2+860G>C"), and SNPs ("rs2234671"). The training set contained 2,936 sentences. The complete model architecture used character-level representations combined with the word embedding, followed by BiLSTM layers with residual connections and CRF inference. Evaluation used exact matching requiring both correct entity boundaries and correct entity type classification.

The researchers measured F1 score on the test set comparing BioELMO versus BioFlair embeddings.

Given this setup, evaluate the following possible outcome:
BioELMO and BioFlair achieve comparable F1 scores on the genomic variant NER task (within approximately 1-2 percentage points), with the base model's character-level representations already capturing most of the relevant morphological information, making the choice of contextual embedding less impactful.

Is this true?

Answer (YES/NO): YES